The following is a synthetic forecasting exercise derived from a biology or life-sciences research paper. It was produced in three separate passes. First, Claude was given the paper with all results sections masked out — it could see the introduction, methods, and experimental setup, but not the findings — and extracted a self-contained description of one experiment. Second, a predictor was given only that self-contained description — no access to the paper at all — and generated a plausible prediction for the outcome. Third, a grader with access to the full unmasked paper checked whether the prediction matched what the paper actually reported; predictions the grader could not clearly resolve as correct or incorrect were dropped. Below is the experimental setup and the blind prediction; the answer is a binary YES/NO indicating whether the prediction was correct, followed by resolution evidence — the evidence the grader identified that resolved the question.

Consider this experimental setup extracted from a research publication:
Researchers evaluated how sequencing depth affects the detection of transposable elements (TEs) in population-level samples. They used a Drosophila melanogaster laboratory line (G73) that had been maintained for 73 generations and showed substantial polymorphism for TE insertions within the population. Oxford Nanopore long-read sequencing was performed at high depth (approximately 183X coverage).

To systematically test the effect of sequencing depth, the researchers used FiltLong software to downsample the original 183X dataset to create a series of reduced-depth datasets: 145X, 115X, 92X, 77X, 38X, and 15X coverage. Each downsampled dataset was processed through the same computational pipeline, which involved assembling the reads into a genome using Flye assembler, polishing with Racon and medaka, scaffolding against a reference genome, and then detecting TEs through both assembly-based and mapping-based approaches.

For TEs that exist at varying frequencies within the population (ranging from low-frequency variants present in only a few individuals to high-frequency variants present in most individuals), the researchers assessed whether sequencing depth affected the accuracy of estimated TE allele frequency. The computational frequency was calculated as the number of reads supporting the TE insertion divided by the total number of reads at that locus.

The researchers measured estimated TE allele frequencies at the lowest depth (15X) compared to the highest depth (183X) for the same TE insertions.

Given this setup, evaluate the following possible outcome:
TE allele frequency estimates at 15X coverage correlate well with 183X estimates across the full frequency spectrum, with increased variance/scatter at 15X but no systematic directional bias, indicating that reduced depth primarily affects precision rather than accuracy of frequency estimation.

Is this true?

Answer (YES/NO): NO